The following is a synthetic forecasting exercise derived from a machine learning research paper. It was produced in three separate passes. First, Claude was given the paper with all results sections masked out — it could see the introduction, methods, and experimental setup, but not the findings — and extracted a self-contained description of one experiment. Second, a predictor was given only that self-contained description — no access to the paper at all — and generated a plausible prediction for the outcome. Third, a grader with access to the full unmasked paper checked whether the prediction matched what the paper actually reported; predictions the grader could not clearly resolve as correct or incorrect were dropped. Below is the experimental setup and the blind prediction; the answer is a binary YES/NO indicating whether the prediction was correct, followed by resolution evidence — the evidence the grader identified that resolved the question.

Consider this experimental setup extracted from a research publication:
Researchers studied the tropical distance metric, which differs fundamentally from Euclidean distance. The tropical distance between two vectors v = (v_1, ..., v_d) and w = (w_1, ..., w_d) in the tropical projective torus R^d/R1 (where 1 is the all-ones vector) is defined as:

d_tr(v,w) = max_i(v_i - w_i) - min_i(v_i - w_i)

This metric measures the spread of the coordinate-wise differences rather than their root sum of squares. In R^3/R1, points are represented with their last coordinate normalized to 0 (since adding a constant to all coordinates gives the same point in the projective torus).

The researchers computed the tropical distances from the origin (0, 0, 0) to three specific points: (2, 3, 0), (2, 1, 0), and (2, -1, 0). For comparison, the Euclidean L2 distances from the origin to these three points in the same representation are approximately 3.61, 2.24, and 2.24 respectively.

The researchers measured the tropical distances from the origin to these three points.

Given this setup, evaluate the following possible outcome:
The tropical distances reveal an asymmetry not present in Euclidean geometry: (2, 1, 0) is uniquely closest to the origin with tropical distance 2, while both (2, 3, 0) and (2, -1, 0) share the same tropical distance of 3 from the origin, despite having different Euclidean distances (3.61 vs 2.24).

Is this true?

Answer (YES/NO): YES